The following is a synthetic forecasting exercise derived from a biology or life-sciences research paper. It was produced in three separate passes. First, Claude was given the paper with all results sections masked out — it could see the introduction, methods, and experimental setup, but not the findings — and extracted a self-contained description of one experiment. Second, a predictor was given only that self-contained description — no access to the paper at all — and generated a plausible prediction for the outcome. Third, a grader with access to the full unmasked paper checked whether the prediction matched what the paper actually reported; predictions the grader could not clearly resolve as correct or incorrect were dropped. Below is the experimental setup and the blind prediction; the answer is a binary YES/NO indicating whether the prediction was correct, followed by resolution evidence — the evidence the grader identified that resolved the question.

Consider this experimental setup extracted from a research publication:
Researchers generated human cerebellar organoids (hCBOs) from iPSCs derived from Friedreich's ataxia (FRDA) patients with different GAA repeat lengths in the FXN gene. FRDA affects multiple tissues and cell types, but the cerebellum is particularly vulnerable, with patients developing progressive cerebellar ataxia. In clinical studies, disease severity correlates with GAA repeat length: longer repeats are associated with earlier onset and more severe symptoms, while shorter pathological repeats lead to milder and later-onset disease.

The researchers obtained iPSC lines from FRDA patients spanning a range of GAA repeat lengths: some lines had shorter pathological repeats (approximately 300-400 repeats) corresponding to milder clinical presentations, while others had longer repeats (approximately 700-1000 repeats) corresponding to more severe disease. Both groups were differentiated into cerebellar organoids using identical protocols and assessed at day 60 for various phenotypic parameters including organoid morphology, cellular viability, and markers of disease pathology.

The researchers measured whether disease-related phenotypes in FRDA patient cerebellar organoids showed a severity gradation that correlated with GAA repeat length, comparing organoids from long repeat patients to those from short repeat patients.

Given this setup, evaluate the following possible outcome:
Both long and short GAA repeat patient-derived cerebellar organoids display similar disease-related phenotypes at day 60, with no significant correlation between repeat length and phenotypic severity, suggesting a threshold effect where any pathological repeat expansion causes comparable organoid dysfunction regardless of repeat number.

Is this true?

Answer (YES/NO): NO